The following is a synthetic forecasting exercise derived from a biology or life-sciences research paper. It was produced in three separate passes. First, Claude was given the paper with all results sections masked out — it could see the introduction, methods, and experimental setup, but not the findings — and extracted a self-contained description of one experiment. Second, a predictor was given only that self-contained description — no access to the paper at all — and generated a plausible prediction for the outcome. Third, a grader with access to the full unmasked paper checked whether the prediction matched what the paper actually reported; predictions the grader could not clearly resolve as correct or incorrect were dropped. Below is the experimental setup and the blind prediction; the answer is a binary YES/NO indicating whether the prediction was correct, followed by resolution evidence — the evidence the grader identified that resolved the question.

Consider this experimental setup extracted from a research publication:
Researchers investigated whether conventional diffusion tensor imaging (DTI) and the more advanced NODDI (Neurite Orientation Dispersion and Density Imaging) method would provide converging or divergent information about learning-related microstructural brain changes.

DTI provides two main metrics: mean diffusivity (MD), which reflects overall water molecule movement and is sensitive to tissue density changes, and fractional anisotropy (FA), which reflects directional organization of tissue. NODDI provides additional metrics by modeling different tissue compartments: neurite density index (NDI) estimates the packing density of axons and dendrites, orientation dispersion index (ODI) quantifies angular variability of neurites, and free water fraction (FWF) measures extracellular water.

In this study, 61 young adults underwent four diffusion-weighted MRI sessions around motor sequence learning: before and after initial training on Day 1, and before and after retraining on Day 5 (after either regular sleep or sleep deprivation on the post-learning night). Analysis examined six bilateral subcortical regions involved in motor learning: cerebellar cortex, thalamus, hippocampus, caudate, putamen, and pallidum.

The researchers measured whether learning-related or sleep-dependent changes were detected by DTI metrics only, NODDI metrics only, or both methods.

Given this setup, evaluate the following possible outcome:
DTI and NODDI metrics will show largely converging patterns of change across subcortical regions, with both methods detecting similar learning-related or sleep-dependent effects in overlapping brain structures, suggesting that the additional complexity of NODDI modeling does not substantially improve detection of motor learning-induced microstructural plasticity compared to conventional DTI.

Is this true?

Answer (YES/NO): NO